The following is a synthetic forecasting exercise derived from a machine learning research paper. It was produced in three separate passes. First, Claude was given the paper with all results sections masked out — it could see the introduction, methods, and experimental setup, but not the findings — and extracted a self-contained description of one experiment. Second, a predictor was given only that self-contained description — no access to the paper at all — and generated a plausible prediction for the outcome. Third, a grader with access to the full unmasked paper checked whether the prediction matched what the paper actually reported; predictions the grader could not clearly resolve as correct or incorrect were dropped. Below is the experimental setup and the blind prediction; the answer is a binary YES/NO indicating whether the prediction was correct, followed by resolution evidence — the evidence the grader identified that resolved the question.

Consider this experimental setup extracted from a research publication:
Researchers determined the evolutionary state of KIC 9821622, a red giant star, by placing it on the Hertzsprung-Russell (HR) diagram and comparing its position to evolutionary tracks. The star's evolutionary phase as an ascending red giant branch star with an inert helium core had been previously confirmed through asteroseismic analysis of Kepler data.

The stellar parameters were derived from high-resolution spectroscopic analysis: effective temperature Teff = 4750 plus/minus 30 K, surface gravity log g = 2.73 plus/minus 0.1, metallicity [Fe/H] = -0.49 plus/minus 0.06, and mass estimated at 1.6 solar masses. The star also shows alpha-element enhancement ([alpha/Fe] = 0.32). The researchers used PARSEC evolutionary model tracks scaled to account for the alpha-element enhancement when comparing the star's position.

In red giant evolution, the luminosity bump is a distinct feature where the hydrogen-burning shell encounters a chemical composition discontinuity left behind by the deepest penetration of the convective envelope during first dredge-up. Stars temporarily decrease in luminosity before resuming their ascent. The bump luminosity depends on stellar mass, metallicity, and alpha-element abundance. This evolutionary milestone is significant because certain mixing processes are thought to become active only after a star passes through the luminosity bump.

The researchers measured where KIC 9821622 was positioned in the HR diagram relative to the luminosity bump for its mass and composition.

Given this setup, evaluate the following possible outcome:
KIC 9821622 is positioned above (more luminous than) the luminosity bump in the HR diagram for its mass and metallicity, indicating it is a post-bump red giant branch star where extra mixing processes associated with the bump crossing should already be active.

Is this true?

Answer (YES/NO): NO